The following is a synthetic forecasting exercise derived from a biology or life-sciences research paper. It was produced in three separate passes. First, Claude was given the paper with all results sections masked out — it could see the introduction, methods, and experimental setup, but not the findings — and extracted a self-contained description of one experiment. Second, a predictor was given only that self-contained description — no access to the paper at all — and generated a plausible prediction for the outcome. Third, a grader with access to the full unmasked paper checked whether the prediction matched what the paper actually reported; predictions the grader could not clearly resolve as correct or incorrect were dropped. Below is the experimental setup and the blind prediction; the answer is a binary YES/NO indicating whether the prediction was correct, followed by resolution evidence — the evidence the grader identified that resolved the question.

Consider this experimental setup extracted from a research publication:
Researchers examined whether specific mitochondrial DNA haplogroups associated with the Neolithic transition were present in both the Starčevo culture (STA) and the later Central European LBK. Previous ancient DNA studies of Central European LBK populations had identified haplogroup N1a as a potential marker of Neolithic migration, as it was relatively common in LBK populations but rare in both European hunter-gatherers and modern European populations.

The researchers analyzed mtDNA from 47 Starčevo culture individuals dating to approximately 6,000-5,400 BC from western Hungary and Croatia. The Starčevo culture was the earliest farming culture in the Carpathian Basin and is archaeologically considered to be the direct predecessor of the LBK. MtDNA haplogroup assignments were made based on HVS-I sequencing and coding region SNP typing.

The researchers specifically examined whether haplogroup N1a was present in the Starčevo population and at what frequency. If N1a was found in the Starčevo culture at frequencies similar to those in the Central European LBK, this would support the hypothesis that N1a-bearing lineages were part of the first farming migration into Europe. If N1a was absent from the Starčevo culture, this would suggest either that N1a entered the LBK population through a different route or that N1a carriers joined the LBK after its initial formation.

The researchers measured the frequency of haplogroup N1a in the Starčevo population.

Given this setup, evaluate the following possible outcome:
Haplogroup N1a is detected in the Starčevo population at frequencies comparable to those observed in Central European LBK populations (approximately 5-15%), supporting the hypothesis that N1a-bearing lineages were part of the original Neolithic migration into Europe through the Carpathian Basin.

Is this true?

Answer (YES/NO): YES